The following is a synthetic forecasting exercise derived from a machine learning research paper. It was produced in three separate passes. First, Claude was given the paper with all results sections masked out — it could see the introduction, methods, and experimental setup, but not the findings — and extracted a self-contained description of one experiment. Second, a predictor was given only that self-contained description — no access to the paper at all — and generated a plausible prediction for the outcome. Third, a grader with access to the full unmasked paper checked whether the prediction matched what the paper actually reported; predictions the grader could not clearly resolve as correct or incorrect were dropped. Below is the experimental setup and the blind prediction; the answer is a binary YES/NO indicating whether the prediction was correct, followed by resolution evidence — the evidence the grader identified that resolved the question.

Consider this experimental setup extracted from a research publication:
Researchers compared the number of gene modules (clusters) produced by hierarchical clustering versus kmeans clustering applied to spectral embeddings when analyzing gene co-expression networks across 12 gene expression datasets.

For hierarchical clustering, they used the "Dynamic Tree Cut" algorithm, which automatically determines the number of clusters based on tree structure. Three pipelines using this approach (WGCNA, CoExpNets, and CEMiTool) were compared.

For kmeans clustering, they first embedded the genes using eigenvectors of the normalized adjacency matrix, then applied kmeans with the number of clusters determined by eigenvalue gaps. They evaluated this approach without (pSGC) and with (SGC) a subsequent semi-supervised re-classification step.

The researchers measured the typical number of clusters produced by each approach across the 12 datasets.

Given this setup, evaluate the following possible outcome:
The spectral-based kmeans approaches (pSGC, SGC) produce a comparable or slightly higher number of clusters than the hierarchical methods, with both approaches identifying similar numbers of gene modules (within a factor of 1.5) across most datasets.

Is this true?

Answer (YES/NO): NO